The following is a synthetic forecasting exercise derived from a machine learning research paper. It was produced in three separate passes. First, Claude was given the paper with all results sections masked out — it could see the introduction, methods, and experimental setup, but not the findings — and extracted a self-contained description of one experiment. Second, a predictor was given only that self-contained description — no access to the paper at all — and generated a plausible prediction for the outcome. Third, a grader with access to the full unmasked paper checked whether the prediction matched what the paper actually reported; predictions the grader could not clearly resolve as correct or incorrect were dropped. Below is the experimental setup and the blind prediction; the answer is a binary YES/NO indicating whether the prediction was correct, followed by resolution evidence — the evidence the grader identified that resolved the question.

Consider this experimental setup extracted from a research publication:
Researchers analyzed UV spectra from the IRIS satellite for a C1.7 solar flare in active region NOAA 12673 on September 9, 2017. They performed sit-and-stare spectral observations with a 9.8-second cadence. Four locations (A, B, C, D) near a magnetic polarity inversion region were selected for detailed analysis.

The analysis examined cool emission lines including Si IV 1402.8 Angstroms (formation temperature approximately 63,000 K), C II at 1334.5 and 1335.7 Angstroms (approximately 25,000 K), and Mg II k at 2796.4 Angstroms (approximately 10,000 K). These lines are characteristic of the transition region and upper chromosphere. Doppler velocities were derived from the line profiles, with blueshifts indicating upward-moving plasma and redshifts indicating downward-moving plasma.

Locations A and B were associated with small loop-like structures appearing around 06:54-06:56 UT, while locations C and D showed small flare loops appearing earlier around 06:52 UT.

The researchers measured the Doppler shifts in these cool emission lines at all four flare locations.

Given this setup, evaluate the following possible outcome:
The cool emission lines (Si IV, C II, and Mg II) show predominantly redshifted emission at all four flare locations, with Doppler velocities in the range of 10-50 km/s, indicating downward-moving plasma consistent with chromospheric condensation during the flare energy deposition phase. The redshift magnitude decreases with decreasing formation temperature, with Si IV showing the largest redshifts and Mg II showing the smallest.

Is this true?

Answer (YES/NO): NO